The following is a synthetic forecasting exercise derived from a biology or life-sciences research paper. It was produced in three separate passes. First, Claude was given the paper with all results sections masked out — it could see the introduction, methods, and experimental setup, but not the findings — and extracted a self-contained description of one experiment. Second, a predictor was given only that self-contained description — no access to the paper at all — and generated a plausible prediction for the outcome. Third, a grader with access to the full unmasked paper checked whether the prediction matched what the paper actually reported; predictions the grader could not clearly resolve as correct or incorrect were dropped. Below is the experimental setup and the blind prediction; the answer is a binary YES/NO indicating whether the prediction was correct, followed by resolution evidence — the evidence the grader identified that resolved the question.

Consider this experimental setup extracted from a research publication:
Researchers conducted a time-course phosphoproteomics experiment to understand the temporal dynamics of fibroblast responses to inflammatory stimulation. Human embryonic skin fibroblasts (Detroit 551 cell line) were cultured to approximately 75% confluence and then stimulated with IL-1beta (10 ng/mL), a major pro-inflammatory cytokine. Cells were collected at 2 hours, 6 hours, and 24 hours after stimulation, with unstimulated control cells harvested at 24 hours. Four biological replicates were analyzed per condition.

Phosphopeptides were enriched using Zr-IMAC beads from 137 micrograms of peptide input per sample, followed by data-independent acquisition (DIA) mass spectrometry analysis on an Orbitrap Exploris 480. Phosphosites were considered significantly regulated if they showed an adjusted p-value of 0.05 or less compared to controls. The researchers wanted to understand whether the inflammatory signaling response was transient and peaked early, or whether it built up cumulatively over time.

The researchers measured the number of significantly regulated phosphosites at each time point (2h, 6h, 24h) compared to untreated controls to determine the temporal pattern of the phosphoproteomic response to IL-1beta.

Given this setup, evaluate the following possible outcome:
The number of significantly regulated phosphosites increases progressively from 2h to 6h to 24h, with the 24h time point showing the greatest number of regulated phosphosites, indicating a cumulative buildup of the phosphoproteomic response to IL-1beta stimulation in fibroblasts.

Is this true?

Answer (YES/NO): NO